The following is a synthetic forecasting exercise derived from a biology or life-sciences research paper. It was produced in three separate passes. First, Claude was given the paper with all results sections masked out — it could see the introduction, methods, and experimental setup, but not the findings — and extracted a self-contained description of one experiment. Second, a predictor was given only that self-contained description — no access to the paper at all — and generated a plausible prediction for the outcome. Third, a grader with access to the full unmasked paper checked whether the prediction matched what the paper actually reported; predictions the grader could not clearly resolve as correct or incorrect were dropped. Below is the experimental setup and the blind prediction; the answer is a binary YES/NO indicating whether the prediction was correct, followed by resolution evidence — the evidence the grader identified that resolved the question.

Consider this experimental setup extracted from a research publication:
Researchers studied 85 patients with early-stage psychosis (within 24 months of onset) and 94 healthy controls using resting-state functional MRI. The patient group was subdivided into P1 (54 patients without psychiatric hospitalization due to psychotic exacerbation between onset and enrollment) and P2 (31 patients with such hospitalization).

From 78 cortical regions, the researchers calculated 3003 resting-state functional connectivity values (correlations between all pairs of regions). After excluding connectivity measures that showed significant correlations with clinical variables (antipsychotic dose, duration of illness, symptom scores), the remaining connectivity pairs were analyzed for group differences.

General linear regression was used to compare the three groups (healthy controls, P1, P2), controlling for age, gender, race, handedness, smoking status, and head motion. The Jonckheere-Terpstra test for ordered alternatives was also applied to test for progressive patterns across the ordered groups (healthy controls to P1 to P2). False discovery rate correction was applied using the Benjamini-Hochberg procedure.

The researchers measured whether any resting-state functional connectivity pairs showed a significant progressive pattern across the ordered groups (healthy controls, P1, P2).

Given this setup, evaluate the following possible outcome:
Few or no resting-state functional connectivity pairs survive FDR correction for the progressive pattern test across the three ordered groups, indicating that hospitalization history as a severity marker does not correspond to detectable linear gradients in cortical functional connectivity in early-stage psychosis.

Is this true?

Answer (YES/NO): YES